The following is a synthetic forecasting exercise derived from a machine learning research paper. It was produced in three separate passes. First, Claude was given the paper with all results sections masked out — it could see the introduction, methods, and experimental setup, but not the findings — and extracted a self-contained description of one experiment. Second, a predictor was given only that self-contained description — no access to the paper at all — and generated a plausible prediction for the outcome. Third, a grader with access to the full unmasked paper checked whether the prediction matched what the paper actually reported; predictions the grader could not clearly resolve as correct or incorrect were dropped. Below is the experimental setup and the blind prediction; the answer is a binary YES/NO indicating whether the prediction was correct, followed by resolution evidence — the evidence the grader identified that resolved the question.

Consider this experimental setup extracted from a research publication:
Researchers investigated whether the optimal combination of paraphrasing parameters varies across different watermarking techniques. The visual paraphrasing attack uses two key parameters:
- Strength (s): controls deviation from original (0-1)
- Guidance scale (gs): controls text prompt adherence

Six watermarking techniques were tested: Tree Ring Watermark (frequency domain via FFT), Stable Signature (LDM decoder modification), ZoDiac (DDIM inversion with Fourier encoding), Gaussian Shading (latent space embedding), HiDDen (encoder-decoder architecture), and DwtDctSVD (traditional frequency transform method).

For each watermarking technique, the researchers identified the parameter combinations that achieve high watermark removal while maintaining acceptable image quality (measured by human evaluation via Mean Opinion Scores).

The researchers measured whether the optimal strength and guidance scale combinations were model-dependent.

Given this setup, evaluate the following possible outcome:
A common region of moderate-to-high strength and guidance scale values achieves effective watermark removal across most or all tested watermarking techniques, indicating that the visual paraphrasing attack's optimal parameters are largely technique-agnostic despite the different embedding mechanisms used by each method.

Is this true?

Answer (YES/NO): NO